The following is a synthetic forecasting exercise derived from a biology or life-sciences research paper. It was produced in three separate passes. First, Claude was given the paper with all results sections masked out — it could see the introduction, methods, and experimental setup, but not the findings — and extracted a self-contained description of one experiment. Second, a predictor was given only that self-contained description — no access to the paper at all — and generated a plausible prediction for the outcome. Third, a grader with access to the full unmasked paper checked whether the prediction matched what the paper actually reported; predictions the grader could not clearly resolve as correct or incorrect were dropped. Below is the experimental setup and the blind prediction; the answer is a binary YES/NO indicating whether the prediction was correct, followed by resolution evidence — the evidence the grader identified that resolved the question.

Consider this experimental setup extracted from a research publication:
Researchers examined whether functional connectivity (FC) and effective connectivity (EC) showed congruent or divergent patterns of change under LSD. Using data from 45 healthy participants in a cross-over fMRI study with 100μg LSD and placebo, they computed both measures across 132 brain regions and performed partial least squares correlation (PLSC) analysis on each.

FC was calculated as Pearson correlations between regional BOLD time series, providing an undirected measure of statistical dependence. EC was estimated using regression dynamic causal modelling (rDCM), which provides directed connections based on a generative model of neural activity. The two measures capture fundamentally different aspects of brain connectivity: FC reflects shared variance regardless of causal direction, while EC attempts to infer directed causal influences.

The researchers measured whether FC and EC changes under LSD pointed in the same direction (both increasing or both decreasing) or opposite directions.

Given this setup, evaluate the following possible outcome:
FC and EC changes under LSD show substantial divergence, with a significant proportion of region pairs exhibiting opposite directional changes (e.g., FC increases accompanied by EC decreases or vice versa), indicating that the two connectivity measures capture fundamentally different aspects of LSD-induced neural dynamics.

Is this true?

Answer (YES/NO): NO